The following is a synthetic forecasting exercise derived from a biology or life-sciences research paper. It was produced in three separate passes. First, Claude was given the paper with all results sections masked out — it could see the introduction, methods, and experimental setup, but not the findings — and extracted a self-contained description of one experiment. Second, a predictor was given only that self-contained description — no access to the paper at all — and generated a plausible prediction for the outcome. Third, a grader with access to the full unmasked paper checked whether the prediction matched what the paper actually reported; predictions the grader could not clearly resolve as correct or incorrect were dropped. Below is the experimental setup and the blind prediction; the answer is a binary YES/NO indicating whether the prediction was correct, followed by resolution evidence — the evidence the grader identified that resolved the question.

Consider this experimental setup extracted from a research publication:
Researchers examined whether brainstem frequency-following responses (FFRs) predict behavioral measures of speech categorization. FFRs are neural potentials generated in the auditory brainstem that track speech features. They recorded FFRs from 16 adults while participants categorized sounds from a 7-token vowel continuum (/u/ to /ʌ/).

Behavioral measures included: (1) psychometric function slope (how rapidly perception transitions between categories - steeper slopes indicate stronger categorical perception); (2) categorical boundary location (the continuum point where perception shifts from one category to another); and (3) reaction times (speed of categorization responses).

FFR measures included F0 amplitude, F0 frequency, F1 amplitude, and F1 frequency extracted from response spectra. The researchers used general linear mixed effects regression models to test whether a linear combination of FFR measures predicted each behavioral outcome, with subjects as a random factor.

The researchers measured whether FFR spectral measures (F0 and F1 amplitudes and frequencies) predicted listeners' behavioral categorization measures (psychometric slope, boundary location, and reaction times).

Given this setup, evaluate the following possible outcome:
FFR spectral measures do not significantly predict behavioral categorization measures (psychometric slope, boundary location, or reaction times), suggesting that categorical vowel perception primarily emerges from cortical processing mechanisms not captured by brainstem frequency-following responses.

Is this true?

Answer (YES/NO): NO